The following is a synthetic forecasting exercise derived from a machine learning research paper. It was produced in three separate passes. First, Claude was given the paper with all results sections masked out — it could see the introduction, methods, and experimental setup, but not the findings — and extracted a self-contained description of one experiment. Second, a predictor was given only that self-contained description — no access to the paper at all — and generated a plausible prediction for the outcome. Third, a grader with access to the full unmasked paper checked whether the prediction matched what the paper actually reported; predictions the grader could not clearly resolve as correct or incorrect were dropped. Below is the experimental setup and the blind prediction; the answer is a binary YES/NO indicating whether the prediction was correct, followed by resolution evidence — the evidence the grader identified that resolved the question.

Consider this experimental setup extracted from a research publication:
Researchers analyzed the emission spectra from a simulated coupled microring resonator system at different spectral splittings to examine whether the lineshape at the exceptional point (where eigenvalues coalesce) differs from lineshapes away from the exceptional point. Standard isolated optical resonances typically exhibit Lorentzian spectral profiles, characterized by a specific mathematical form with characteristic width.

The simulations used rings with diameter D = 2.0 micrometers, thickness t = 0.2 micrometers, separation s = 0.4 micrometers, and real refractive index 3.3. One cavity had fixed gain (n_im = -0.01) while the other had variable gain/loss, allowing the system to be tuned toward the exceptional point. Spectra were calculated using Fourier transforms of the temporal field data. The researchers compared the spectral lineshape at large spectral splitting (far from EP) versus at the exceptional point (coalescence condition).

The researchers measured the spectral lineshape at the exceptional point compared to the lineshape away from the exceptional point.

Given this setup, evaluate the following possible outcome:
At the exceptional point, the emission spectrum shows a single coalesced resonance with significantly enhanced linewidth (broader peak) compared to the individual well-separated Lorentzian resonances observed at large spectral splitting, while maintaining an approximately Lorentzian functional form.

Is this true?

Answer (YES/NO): NO